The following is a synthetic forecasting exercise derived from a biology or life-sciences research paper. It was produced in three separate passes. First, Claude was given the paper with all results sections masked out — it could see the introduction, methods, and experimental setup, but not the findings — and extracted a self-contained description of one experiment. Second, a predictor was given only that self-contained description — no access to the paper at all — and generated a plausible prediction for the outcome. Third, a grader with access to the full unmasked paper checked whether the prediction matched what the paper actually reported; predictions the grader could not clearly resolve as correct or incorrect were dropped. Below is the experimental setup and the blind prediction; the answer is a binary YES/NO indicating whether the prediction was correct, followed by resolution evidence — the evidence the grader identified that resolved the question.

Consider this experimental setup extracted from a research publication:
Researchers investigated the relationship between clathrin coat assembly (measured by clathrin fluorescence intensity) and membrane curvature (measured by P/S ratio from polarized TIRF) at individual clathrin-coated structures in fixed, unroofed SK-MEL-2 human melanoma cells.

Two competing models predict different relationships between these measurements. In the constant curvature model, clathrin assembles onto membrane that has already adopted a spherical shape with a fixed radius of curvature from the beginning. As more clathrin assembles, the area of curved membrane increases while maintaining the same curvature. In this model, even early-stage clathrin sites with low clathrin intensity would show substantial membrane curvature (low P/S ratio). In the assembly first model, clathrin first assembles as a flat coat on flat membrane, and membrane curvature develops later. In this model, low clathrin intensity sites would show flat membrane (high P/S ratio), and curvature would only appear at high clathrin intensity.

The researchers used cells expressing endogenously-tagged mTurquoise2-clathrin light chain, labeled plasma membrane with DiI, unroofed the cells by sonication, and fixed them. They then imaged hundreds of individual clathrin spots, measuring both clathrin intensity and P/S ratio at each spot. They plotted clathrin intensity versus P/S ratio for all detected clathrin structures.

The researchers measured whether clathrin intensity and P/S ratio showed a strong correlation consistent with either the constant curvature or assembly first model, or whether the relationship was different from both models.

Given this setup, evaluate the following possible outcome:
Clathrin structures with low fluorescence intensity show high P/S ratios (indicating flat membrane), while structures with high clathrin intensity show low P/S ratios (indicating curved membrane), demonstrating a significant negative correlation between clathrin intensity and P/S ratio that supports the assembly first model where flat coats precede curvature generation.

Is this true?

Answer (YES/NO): NO